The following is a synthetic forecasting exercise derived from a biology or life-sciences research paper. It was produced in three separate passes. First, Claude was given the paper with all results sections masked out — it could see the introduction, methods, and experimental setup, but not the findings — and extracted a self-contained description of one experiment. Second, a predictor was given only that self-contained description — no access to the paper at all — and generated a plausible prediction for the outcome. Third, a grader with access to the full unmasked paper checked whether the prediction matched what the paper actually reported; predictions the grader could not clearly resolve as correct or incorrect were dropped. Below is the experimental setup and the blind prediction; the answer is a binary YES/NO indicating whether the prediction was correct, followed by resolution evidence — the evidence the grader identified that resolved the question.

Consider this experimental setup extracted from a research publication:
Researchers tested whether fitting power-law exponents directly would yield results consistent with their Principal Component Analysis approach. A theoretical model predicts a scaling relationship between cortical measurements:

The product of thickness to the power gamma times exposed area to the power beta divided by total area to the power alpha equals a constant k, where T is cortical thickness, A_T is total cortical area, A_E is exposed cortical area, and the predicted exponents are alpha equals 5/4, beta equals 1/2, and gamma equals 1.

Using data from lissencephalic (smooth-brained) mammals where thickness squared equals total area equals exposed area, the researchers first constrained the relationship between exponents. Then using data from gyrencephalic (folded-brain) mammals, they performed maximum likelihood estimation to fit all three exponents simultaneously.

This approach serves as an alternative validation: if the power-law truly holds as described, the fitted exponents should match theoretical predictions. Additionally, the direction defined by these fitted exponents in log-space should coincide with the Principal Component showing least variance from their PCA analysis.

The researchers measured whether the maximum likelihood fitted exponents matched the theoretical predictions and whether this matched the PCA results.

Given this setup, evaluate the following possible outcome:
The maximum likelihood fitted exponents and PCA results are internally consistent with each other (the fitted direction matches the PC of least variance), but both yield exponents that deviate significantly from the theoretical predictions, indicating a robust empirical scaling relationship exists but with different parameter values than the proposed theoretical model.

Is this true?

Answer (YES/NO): NO